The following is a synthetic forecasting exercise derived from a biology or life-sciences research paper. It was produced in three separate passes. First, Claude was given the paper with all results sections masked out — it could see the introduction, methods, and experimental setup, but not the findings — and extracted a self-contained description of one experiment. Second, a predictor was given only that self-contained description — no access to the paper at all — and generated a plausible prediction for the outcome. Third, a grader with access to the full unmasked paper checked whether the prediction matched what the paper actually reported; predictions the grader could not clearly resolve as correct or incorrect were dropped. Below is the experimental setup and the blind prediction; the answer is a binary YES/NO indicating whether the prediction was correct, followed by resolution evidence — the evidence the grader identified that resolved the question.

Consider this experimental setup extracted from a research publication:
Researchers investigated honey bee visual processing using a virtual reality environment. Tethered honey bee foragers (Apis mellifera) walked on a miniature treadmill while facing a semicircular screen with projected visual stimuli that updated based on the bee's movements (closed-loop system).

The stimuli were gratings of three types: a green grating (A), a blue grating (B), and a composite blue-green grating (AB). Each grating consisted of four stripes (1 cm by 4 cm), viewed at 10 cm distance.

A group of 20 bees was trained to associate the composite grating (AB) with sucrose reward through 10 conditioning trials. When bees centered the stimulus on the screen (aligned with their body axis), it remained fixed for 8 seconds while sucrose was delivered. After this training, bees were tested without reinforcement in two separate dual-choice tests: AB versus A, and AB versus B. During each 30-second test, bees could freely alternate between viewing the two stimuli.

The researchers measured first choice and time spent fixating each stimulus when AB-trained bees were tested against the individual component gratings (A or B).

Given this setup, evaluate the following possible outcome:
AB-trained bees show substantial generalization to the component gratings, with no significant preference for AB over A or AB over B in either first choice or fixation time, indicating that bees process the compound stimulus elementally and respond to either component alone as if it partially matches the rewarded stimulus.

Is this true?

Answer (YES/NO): YES